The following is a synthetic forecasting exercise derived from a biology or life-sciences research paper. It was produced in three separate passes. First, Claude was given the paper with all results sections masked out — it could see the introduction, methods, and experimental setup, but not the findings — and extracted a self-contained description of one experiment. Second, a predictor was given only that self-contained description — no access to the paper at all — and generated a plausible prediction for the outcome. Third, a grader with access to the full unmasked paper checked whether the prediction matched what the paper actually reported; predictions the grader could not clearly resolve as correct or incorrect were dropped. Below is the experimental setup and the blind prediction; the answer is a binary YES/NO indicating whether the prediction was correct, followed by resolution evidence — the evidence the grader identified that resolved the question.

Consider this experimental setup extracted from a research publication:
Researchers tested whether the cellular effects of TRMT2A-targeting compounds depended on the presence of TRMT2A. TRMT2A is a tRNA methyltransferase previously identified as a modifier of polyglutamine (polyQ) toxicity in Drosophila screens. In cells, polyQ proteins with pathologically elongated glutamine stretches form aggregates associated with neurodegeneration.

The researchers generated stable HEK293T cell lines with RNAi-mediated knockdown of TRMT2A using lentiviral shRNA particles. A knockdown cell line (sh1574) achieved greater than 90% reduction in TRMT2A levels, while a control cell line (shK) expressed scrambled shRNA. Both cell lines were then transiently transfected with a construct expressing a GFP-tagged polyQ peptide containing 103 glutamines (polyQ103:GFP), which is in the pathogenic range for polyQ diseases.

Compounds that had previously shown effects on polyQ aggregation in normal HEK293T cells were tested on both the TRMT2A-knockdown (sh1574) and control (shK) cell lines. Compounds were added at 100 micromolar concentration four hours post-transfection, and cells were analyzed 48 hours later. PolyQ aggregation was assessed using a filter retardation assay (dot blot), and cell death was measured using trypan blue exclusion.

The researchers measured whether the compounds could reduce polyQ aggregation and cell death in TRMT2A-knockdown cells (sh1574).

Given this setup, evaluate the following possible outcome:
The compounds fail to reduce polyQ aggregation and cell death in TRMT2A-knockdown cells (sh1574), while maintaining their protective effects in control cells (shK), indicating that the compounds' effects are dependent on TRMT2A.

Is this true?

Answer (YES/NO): YES